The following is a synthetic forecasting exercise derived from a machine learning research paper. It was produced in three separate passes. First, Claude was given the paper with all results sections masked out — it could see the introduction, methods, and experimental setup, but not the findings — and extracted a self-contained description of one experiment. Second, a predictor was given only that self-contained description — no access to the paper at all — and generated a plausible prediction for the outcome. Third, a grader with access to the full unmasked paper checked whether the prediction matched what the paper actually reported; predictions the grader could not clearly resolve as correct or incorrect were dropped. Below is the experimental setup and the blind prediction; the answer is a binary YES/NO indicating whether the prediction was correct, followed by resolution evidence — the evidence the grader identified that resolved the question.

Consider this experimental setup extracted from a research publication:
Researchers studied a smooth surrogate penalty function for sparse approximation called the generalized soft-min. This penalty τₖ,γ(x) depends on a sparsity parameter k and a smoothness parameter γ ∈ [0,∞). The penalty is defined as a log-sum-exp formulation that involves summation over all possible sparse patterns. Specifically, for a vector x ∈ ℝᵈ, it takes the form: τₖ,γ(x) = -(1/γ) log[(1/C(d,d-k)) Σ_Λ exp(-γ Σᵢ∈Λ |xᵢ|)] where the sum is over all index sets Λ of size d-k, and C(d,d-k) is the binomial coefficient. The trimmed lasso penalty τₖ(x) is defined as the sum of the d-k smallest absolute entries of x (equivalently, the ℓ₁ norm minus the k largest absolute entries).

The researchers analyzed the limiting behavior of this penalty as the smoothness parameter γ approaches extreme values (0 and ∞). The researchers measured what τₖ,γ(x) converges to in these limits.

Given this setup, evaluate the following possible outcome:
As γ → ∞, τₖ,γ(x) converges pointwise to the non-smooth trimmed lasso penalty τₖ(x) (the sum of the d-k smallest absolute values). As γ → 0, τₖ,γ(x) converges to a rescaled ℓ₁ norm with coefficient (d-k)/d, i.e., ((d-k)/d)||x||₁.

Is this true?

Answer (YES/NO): YES